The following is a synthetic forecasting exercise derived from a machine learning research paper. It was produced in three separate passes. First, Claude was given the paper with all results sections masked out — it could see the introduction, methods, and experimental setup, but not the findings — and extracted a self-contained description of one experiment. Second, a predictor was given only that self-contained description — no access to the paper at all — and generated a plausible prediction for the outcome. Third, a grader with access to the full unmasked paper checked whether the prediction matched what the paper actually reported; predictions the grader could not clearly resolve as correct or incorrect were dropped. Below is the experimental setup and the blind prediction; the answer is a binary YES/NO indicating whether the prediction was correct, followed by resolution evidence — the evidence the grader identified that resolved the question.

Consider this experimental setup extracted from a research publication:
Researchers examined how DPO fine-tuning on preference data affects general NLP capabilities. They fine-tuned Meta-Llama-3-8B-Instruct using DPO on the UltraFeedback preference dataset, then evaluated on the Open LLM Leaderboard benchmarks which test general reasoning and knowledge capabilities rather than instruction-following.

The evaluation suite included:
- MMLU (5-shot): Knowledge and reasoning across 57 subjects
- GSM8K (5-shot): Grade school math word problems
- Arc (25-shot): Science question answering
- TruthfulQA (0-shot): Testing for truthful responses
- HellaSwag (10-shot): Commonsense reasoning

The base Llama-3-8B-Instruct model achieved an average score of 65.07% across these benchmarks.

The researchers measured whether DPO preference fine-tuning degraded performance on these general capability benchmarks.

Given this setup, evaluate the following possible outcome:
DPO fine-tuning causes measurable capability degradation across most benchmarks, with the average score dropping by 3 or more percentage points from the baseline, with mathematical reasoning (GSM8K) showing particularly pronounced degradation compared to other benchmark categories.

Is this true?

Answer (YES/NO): NO